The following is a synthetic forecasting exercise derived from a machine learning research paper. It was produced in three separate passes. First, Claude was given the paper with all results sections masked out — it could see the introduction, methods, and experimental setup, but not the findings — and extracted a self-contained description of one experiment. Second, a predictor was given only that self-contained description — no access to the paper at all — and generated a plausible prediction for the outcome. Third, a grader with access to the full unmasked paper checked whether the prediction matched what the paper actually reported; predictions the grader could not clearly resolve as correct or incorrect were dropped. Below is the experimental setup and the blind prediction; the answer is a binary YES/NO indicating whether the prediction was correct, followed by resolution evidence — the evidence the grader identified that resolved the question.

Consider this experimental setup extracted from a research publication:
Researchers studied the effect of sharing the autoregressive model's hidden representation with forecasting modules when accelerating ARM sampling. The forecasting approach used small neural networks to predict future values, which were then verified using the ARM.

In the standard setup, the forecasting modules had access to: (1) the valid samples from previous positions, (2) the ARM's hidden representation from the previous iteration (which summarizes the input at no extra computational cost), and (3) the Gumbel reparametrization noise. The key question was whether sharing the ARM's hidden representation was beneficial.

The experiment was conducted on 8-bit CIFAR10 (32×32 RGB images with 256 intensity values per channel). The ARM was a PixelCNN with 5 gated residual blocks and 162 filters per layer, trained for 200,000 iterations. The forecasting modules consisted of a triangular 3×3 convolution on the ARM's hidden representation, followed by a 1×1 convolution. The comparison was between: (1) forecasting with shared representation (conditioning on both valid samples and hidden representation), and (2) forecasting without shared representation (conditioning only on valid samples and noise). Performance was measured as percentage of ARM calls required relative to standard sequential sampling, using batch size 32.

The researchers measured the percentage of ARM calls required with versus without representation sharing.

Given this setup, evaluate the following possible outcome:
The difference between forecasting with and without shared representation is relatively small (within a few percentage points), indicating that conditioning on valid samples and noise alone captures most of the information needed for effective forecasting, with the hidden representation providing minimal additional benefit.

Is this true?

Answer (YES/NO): NO